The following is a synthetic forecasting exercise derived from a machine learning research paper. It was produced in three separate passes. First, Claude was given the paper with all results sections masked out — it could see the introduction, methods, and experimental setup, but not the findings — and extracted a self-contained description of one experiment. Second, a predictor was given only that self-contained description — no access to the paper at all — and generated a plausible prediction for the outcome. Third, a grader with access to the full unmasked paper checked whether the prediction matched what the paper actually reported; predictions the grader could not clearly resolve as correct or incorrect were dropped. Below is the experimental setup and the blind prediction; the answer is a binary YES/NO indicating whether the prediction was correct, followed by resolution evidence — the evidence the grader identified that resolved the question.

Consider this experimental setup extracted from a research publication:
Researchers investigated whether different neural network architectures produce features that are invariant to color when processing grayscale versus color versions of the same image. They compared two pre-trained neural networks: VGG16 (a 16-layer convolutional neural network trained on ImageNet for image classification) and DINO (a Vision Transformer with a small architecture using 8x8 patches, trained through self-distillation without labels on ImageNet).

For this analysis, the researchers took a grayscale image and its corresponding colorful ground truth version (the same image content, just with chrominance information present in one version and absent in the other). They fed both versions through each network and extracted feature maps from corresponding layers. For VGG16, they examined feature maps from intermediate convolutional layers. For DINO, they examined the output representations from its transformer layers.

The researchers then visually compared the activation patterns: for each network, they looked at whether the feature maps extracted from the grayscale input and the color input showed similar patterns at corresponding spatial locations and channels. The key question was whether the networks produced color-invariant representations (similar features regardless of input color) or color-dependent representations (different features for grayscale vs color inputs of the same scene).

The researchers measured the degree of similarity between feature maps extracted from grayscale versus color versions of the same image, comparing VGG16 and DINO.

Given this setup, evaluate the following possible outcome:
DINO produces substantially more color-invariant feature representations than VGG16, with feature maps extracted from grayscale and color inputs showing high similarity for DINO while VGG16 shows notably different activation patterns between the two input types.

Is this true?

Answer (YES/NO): YES